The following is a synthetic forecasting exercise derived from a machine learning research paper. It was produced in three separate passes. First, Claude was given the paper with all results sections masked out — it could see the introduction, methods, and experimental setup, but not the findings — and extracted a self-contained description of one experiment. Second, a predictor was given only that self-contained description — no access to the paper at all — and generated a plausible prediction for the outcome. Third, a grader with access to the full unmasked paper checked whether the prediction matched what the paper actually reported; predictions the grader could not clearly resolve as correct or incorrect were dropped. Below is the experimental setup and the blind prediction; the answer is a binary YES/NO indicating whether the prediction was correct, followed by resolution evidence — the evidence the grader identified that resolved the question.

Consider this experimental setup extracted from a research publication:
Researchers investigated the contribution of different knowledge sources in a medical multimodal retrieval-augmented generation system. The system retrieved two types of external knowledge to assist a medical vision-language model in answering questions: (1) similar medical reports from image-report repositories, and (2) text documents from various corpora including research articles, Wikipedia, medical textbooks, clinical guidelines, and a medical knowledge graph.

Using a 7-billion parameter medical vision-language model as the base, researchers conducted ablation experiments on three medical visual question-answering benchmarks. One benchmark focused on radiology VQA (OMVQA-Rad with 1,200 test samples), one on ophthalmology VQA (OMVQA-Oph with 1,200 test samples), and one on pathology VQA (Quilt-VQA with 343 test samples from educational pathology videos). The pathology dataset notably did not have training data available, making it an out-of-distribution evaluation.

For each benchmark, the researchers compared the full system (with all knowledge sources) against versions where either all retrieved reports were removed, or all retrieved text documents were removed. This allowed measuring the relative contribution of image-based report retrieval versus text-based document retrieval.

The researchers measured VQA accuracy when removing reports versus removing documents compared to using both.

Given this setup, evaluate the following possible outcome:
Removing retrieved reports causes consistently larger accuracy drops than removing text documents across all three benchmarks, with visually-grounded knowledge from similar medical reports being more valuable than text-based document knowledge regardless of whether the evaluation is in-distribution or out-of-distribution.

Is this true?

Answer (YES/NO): NO